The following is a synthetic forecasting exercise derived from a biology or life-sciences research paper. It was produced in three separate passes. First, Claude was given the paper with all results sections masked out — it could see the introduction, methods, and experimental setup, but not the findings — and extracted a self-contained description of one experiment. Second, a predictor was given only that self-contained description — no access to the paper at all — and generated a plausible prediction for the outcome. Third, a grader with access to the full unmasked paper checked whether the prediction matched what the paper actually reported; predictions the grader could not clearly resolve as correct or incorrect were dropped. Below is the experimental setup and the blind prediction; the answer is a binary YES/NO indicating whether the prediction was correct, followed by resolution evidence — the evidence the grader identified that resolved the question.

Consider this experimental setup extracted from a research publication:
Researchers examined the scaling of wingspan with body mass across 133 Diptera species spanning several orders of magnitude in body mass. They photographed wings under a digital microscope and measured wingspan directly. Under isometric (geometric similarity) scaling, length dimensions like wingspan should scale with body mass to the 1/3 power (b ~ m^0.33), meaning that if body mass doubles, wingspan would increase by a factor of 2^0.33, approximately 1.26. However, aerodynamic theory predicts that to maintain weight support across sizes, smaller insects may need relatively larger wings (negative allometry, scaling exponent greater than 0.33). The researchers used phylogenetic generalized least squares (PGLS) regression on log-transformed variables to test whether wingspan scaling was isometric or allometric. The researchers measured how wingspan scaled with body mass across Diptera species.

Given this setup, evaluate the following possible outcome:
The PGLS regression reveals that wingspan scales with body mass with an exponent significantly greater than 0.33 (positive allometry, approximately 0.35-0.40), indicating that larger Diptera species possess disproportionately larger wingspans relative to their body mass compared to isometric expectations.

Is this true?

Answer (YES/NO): NO